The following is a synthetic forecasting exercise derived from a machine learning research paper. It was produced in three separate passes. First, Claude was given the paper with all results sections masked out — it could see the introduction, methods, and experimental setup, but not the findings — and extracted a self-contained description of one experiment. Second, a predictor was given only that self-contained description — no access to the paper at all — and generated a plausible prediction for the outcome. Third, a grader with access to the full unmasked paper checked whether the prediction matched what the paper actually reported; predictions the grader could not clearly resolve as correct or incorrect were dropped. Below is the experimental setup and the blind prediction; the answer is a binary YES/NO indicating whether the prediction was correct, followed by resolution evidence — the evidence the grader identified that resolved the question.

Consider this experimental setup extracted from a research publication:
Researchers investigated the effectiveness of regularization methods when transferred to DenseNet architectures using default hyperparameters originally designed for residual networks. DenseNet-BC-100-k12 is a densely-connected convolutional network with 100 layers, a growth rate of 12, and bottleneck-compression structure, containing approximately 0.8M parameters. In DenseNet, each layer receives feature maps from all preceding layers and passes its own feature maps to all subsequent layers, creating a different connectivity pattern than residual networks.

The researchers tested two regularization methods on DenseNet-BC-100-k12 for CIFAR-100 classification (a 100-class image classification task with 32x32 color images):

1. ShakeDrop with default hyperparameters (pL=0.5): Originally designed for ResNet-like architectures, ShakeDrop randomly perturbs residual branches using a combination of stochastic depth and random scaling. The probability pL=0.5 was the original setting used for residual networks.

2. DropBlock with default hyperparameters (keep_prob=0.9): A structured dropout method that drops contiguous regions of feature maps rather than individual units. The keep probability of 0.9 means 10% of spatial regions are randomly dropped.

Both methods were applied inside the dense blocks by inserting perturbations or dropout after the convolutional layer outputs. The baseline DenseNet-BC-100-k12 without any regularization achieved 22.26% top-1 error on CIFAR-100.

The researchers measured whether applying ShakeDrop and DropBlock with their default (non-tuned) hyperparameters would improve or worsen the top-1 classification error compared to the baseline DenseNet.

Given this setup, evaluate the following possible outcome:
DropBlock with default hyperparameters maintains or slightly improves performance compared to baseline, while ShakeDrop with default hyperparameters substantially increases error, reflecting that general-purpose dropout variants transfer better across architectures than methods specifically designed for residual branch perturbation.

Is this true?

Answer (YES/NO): NO